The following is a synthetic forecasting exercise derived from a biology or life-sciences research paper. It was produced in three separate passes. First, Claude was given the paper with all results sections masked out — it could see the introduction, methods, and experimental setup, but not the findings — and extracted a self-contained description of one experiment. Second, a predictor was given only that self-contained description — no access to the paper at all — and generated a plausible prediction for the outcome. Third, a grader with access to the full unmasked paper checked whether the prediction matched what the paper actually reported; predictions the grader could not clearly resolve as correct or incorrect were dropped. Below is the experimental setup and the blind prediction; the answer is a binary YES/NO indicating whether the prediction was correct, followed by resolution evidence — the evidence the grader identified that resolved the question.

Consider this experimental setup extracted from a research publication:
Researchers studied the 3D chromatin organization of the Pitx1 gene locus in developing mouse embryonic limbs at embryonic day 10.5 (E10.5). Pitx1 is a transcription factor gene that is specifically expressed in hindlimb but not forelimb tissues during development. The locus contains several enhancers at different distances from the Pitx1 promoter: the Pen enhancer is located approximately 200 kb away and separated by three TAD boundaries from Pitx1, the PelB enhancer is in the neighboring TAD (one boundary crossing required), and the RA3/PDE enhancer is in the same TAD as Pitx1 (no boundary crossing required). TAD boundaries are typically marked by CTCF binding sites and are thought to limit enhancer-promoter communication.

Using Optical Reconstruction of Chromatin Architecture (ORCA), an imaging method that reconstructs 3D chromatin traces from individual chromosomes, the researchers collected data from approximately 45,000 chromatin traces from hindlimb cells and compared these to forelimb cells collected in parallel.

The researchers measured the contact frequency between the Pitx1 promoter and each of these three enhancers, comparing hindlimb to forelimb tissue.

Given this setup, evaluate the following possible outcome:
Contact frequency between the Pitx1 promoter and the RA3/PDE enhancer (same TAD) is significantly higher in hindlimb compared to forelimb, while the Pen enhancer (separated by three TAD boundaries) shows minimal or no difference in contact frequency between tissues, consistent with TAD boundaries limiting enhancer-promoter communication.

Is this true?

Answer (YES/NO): NO